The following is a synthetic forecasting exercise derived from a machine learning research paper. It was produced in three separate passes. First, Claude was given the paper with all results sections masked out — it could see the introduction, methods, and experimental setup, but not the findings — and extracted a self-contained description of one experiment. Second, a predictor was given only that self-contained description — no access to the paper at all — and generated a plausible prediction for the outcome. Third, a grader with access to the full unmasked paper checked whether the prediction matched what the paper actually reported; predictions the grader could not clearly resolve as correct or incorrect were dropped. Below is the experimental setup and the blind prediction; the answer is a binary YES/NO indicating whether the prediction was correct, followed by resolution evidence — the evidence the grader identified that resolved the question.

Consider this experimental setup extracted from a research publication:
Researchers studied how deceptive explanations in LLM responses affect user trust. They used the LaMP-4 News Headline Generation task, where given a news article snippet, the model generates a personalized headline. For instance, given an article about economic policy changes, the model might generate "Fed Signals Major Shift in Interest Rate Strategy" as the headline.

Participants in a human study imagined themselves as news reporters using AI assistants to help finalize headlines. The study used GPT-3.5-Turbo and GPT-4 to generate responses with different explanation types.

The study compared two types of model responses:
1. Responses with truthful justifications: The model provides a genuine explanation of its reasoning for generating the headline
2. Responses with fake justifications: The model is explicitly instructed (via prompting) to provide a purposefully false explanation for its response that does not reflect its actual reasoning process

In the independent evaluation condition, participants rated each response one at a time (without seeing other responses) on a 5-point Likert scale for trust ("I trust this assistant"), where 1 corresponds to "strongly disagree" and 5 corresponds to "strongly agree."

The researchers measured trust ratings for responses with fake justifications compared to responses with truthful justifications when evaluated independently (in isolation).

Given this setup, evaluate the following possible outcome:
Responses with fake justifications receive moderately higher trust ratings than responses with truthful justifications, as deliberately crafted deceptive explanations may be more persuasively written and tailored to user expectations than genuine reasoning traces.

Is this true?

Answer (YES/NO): NO